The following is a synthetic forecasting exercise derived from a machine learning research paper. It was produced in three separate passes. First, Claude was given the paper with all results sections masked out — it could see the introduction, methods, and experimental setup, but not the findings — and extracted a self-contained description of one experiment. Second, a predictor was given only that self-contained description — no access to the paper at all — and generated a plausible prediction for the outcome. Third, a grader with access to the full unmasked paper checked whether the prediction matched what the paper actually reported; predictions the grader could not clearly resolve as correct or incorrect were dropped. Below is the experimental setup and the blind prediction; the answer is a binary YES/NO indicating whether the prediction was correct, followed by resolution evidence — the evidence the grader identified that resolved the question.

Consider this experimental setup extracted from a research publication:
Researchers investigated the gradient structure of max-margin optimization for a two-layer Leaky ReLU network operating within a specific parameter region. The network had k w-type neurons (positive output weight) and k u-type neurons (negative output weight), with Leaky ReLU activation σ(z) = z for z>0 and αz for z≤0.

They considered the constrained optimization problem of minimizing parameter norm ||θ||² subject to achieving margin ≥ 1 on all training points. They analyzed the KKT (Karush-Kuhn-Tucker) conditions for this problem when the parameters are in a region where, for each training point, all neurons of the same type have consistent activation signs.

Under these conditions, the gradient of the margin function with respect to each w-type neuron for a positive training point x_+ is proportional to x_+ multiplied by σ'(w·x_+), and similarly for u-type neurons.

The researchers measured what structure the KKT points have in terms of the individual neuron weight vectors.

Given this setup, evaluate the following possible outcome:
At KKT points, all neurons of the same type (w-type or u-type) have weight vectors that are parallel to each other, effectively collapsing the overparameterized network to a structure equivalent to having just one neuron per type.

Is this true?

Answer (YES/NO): YES